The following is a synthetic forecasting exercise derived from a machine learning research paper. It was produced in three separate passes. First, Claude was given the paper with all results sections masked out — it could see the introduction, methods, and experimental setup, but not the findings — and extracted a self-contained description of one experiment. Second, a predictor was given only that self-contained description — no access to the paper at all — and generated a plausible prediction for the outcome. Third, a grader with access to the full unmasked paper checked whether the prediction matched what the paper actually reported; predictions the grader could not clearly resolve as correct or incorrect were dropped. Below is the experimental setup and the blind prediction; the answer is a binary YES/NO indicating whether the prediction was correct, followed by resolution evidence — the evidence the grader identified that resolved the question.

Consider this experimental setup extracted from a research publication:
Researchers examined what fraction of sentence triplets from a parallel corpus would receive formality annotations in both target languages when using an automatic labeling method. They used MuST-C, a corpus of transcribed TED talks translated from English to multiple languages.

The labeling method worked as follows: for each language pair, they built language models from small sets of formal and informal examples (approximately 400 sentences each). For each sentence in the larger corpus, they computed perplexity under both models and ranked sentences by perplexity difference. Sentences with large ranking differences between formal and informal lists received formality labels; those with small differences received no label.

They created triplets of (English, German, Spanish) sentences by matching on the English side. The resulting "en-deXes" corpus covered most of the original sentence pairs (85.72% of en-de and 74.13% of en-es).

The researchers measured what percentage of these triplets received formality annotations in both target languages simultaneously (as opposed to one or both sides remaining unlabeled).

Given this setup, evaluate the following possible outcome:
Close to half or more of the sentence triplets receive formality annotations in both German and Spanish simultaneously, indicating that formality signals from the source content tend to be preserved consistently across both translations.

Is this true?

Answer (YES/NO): NO